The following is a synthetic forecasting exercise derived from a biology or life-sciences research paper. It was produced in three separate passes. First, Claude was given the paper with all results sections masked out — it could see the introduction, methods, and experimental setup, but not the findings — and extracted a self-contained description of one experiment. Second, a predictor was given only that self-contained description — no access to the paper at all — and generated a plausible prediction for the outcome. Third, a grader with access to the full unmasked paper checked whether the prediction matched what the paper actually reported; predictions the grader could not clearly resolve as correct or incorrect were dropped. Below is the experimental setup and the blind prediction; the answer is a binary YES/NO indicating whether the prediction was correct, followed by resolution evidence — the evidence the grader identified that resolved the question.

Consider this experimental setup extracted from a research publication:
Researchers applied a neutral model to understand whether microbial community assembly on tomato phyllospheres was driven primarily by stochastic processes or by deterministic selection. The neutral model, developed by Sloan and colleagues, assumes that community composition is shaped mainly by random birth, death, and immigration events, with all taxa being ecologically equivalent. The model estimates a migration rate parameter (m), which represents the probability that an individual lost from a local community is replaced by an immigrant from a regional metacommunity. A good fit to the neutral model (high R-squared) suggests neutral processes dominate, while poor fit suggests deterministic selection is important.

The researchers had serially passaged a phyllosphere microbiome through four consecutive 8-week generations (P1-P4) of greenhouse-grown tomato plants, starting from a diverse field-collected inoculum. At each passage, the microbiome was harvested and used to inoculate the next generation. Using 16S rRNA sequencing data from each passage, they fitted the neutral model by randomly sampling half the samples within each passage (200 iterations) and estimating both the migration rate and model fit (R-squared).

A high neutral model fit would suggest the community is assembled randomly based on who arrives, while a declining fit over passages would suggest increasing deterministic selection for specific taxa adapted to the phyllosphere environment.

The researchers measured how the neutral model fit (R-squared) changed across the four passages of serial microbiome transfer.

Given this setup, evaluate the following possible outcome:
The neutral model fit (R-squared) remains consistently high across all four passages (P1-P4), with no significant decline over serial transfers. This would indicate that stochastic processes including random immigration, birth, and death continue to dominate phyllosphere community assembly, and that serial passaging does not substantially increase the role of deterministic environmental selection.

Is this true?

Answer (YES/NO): NO